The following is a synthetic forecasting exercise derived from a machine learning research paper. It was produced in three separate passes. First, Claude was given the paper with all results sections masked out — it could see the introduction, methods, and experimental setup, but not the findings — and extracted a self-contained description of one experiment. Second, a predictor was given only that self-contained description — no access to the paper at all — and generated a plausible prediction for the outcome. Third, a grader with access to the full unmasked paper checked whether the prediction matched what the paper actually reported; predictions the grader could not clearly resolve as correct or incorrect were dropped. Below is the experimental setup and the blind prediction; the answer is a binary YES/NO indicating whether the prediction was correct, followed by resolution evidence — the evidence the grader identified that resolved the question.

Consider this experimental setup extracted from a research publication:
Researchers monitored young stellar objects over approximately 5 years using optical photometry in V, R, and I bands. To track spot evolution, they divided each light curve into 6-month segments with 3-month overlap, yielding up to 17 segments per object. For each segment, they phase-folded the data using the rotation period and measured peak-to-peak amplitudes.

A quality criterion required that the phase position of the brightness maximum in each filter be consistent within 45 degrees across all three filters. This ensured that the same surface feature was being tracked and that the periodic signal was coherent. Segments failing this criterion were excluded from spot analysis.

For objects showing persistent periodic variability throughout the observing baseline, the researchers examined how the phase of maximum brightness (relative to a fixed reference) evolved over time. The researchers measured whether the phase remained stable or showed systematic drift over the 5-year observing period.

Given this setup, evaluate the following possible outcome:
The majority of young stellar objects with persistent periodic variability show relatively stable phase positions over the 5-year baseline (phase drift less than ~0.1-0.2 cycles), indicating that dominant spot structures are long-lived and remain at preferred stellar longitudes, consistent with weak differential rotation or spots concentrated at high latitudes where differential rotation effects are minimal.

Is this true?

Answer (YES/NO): YES